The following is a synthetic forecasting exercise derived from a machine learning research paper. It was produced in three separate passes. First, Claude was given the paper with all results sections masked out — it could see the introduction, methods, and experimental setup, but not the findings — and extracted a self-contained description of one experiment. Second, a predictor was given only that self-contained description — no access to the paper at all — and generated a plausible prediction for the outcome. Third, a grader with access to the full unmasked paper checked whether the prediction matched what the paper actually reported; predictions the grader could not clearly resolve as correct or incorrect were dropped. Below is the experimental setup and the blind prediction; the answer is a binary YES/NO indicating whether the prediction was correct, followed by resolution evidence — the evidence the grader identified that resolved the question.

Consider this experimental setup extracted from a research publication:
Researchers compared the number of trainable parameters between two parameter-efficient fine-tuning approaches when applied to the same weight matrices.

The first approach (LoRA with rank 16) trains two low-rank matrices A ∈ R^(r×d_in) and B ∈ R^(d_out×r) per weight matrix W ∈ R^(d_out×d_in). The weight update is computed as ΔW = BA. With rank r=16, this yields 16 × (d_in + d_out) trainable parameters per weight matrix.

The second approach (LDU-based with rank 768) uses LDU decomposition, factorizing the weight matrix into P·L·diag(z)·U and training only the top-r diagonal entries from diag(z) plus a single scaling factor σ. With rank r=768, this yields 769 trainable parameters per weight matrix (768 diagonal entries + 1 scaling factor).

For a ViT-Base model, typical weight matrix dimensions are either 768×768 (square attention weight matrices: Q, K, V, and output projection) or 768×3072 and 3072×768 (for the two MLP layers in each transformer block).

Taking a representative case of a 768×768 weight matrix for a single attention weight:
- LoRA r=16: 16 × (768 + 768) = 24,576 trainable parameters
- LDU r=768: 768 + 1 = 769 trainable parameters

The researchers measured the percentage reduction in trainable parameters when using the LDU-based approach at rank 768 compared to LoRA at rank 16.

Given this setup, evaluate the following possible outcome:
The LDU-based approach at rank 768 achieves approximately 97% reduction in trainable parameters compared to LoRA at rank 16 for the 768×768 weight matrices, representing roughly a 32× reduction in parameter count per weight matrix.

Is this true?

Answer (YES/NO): YES